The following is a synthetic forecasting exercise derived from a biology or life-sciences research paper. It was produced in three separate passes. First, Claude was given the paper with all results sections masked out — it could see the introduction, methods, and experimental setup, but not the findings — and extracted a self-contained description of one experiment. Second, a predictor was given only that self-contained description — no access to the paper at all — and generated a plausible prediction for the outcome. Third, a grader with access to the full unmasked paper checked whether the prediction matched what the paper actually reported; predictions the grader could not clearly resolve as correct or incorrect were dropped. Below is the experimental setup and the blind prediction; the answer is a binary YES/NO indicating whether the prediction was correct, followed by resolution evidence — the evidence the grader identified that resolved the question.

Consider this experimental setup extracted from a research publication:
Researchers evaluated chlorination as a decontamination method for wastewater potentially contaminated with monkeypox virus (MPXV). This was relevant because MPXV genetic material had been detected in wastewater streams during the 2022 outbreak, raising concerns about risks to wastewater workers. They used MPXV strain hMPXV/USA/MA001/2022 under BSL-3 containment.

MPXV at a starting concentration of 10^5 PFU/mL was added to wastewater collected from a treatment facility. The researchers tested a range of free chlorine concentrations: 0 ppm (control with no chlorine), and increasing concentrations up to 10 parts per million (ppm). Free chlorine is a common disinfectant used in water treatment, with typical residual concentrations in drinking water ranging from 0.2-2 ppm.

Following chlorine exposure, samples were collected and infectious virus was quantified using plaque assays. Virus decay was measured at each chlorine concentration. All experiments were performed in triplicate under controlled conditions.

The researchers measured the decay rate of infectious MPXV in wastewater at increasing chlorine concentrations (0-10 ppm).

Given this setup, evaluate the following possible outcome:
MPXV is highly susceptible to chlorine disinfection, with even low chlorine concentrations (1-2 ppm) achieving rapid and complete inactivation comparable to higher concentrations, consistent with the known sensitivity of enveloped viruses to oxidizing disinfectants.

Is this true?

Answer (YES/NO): NO